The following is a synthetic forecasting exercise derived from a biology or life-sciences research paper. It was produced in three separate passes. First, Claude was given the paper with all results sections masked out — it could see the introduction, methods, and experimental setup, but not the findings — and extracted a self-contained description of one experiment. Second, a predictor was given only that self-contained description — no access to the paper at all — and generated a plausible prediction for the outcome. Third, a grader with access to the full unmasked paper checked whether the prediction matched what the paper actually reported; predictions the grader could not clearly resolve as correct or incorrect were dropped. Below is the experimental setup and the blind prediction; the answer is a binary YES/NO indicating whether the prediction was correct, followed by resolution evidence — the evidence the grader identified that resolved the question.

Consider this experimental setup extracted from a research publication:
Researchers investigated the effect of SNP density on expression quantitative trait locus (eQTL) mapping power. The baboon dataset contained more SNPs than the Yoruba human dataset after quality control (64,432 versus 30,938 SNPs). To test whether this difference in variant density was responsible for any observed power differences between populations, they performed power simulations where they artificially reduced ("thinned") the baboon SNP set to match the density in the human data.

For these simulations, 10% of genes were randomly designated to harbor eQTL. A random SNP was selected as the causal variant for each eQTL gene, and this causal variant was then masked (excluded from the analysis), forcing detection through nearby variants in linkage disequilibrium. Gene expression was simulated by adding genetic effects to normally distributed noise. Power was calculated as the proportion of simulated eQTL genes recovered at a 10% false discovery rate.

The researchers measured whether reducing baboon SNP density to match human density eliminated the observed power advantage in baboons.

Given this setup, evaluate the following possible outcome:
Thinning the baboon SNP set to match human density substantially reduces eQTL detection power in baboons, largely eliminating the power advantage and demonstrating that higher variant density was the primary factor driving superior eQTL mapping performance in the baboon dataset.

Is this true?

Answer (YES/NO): NO